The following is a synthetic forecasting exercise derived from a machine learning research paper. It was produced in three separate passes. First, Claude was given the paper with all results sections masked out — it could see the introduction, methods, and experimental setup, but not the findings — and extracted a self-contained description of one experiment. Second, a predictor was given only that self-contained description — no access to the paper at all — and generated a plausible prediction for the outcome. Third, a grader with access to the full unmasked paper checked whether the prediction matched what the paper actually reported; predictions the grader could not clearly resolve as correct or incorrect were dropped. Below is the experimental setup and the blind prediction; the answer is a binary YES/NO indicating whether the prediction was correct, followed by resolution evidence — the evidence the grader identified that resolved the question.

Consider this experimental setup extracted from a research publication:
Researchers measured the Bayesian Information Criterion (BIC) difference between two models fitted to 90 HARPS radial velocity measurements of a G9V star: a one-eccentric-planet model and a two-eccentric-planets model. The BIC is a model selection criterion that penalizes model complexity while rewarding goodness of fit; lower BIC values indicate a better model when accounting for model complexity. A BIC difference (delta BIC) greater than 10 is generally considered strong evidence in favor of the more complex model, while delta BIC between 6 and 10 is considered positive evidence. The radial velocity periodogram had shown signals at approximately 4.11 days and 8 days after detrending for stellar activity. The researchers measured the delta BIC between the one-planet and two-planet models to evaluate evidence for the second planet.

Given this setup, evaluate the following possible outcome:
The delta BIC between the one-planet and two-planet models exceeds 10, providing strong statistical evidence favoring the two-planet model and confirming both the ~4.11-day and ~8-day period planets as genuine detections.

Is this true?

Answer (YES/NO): YES